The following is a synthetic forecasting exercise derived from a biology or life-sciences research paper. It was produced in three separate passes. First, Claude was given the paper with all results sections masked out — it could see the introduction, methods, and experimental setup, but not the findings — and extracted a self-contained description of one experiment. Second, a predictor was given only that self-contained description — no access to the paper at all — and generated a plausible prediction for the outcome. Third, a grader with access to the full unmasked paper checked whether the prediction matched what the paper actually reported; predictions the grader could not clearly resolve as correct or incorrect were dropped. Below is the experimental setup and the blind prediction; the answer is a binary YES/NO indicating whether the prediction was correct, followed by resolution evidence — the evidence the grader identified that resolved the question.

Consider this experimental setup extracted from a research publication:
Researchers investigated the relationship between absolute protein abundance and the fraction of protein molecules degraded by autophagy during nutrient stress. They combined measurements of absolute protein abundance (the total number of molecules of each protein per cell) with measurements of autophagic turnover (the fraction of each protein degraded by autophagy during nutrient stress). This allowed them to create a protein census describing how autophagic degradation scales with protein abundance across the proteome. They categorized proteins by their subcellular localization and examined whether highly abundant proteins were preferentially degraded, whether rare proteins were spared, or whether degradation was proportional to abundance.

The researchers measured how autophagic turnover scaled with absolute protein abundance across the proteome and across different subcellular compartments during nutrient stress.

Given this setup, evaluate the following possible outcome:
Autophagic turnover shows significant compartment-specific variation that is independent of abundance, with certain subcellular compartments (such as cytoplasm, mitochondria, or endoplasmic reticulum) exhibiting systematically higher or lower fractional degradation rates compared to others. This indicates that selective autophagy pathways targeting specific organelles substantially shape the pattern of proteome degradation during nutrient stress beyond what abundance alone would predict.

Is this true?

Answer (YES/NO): YES